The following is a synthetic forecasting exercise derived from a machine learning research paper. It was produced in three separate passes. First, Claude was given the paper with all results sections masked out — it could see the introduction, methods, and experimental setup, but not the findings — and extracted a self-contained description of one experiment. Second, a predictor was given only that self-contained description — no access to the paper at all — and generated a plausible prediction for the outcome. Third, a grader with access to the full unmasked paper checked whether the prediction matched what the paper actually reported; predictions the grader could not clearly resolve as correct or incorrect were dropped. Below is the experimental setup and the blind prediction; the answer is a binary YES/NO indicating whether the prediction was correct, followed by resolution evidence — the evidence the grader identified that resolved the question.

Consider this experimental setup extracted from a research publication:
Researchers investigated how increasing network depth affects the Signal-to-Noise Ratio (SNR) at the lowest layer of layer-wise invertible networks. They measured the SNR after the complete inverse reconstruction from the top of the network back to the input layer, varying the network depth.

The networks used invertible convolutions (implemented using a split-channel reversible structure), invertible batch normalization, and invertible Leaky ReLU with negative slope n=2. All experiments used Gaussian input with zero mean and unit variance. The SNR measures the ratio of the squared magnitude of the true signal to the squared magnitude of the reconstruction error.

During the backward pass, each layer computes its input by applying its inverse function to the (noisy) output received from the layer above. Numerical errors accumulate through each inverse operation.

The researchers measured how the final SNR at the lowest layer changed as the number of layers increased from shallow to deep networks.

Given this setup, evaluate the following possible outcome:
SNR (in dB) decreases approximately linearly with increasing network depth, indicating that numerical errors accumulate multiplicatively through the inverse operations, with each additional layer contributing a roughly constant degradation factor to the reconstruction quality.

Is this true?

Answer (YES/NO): YES